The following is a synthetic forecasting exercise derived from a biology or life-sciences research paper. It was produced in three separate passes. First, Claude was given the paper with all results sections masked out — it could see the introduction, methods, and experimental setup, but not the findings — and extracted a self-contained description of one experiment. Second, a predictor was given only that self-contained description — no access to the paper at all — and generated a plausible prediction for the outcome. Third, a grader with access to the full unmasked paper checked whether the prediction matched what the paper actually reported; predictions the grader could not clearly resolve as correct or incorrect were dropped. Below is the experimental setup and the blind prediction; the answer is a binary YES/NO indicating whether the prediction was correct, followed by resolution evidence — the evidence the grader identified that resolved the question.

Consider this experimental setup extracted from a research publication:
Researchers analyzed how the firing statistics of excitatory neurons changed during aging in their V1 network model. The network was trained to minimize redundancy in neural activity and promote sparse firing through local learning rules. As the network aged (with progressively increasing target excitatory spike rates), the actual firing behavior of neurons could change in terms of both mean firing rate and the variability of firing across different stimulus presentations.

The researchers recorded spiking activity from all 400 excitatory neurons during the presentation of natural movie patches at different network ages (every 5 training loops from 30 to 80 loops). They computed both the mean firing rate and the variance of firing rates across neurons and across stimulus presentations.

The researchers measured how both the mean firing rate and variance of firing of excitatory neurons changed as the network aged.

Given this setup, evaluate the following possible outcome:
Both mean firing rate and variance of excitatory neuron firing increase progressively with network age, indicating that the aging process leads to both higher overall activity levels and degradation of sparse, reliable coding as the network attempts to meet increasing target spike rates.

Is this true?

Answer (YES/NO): YES